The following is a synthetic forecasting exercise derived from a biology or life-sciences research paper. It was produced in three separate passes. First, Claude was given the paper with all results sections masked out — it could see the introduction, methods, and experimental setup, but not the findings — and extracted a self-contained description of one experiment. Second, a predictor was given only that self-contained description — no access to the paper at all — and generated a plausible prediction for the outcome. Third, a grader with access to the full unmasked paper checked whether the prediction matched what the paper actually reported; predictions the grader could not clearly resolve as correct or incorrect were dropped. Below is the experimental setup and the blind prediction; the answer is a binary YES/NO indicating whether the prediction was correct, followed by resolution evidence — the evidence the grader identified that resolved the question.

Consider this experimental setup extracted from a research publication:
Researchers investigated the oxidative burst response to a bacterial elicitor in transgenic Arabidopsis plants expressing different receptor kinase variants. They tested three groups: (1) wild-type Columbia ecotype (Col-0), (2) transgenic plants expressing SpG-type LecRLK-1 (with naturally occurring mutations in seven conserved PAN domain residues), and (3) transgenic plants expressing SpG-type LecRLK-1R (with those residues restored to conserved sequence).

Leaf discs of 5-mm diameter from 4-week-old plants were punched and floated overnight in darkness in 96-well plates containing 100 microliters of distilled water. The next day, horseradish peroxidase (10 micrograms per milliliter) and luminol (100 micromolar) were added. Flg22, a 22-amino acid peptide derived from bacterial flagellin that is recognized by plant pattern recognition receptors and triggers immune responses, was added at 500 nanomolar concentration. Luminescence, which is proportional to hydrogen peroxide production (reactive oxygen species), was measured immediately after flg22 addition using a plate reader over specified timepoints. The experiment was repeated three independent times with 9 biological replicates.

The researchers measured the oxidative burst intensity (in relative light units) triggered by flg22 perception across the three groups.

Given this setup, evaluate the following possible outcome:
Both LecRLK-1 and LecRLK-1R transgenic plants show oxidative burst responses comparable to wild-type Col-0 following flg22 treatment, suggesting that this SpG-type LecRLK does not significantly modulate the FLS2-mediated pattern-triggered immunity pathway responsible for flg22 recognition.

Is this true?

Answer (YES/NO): NO